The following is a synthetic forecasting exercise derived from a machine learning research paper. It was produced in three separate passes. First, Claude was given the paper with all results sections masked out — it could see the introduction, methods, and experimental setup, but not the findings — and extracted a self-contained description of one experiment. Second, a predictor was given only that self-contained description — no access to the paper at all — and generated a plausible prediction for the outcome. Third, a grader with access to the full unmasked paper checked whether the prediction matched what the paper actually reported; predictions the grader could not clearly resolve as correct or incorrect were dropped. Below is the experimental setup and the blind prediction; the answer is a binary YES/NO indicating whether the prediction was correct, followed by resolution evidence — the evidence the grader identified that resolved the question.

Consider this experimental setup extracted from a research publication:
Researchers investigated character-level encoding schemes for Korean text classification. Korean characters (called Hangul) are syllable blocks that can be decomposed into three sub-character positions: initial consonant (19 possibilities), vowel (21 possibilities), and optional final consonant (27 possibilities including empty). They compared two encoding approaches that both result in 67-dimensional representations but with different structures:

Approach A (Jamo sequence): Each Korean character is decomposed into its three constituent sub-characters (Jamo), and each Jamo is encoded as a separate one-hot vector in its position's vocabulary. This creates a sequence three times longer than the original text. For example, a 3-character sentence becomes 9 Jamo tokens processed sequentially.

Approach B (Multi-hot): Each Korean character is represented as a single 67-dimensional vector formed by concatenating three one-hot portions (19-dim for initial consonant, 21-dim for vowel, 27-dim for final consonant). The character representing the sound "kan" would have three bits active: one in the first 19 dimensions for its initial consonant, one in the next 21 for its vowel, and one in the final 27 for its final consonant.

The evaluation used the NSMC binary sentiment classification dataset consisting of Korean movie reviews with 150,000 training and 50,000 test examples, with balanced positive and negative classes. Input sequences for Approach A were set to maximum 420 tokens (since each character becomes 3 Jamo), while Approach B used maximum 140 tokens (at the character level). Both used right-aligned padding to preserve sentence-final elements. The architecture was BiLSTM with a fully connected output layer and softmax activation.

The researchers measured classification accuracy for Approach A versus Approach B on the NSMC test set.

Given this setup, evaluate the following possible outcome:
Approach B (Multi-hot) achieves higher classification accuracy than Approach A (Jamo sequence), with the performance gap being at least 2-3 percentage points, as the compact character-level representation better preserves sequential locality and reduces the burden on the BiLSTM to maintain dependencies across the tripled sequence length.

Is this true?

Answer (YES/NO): NO